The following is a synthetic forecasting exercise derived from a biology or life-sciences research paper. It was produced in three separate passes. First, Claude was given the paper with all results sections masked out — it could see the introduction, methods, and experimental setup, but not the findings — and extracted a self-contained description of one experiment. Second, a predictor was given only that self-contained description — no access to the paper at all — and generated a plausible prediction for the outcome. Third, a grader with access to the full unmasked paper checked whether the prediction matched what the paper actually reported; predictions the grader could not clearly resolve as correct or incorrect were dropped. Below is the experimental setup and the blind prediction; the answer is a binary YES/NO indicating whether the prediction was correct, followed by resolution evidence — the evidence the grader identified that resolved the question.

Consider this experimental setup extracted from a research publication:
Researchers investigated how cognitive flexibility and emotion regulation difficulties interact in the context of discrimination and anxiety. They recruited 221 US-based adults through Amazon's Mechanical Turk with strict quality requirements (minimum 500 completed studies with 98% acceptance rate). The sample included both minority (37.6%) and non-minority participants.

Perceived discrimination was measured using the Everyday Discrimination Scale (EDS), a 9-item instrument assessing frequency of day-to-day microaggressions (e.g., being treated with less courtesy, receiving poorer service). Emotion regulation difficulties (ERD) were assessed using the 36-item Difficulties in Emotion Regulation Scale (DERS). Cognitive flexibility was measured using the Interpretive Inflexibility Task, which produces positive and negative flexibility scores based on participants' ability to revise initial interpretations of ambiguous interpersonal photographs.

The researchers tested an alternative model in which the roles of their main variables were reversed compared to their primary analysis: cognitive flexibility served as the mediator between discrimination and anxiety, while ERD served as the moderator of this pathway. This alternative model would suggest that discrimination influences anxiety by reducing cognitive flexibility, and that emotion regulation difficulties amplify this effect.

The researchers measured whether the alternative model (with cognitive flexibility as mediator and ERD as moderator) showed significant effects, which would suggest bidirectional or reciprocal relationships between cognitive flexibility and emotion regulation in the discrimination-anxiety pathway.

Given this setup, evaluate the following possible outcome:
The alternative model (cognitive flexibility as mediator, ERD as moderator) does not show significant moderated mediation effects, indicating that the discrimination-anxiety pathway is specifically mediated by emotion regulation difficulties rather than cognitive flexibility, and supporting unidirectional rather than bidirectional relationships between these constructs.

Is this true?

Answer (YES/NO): NO